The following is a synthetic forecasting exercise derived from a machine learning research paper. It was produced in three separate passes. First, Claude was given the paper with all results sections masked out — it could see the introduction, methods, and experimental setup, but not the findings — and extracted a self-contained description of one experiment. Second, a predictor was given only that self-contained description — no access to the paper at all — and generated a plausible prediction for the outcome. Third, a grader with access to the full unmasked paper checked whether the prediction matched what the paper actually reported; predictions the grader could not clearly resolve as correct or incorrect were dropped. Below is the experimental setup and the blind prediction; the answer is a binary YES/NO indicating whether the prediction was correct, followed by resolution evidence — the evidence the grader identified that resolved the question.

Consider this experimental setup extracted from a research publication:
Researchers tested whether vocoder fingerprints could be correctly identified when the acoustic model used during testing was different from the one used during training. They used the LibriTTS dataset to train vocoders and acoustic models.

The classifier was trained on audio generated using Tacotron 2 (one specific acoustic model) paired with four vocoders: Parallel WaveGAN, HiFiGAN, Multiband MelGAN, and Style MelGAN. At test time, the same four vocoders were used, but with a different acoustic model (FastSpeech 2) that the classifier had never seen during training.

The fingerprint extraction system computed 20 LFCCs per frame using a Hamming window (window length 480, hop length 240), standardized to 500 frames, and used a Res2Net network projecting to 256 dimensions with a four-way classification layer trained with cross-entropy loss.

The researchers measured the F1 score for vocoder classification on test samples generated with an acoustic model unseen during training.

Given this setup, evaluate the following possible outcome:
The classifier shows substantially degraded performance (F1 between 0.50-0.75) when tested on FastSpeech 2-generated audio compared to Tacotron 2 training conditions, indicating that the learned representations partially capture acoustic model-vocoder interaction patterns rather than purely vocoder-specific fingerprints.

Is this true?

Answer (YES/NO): NO